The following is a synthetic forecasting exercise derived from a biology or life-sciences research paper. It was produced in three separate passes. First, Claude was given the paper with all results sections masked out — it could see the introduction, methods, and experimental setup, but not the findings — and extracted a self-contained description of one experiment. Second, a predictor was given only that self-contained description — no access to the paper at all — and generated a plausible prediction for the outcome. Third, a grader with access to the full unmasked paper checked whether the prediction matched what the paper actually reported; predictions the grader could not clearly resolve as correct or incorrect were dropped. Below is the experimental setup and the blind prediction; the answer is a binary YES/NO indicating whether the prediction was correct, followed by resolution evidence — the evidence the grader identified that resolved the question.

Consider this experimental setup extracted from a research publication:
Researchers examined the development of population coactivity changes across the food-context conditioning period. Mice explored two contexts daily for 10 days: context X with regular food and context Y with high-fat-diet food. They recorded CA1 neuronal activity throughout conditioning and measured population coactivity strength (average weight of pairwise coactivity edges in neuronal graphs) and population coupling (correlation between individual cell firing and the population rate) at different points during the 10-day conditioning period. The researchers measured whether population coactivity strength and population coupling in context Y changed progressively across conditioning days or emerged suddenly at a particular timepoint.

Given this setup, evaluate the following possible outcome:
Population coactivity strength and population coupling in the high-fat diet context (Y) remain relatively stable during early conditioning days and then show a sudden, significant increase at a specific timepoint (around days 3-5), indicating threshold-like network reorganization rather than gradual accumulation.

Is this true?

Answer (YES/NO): NO